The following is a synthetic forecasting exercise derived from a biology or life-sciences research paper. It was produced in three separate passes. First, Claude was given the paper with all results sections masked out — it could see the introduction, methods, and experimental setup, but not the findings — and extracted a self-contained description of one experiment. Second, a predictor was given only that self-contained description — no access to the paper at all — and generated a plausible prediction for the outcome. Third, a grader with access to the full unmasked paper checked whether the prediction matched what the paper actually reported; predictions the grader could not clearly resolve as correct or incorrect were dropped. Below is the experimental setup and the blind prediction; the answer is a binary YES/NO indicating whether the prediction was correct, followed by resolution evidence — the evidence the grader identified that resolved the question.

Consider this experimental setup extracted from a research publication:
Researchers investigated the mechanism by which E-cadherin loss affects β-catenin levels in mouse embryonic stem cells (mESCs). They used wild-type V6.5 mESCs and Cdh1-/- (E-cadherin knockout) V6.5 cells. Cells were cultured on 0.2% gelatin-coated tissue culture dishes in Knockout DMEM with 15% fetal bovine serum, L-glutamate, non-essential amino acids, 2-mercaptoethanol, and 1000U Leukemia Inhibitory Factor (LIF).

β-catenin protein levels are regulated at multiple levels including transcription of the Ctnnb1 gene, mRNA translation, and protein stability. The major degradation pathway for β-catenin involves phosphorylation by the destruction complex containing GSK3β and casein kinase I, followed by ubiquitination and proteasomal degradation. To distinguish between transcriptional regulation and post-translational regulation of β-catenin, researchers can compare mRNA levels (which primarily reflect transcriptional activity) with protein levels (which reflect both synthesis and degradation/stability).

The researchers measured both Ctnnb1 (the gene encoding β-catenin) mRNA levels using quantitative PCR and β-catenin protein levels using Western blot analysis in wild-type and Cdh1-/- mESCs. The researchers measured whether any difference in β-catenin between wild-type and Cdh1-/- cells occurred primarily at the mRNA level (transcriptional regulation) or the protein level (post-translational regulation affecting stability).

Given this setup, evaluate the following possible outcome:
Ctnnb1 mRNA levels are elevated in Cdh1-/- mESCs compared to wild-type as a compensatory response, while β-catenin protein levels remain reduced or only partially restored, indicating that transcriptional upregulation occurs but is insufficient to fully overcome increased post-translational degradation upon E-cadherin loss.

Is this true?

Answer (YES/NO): NO